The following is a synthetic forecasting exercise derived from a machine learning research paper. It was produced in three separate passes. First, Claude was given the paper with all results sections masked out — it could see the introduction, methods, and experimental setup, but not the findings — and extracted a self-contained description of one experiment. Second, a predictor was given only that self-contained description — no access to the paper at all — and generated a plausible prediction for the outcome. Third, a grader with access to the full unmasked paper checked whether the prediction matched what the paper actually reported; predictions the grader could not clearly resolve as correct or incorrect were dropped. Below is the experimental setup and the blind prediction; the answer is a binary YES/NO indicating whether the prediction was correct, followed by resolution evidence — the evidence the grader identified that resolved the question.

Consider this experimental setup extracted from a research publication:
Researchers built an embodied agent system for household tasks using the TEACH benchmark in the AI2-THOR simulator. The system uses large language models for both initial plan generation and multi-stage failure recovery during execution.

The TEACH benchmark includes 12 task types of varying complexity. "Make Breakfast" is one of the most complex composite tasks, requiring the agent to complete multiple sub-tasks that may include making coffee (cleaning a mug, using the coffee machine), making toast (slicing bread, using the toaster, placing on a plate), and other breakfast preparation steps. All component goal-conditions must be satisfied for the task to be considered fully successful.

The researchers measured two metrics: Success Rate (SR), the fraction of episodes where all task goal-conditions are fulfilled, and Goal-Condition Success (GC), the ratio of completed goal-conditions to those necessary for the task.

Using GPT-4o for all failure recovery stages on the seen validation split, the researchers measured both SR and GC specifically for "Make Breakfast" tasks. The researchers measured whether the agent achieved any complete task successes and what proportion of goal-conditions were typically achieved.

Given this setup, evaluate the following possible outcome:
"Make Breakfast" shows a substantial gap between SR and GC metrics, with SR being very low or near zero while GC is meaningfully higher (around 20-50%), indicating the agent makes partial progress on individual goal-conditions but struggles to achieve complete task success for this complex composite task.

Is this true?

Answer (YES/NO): YES